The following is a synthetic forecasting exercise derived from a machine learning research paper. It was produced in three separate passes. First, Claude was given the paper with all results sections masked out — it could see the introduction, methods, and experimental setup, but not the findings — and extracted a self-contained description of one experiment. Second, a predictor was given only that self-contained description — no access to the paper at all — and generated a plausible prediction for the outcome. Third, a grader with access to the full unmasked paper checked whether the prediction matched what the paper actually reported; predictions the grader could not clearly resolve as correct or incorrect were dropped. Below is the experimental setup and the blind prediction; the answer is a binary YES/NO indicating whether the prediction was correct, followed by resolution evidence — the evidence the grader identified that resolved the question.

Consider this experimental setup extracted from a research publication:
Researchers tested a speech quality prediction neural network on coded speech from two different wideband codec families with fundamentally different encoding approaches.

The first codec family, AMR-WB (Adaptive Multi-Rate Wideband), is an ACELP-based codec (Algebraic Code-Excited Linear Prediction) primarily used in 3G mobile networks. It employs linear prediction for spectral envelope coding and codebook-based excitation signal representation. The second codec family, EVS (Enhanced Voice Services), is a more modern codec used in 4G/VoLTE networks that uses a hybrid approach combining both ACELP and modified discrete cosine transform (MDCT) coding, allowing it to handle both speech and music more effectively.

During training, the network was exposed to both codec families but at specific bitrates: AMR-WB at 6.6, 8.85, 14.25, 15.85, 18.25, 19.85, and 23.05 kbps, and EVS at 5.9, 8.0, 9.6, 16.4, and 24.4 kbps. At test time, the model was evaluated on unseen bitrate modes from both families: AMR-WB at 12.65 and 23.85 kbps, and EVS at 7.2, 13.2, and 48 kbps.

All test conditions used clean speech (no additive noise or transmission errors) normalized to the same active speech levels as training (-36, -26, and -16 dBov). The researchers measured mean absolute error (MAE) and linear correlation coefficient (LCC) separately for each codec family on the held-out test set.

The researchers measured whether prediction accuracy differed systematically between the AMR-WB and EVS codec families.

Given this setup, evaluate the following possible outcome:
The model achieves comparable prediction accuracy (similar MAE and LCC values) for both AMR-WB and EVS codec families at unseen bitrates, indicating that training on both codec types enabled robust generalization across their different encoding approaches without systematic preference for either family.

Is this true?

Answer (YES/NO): NO